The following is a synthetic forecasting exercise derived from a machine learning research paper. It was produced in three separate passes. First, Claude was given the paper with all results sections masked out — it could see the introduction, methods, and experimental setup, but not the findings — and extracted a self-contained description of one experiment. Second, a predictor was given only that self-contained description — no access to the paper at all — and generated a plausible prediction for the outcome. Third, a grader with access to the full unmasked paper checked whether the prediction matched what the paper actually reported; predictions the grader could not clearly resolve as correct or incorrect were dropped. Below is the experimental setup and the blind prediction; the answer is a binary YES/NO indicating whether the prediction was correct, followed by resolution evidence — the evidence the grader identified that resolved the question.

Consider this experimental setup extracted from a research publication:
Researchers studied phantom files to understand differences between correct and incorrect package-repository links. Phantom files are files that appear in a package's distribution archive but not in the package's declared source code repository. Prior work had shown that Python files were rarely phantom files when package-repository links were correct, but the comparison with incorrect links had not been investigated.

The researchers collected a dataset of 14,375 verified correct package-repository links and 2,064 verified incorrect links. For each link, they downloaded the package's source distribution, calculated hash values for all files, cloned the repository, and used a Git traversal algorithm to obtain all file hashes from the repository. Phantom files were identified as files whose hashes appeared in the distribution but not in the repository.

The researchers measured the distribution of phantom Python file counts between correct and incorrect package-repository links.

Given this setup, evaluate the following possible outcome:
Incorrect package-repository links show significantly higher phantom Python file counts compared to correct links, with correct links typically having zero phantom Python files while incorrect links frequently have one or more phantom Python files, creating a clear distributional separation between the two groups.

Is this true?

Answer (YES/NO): YES